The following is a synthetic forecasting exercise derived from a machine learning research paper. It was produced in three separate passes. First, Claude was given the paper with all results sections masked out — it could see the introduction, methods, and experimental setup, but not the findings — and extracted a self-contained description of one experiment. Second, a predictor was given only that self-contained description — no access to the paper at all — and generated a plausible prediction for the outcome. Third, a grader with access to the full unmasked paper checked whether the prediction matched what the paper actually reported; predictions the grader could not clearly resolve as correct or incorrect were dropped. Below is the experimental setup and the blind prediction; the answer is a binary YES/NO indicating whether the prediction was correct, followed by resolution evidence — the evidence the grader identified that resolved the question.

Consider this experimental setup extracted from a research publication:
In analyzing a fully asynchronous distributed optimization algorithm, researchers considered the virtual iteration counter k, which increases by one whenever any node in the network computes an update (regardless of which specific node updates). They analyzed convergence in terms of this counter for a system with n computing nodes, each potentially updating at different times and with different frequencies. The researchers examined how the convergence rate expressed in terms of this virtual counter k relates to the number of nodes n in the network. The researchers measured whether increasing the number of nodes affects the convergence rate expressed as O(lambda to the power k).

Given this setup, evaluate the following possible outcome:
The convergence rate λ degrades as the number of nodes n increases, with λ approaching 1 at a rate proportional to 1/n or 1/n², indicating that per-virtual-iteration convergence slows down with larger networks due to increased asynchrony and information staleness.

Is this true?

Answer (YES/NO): NO